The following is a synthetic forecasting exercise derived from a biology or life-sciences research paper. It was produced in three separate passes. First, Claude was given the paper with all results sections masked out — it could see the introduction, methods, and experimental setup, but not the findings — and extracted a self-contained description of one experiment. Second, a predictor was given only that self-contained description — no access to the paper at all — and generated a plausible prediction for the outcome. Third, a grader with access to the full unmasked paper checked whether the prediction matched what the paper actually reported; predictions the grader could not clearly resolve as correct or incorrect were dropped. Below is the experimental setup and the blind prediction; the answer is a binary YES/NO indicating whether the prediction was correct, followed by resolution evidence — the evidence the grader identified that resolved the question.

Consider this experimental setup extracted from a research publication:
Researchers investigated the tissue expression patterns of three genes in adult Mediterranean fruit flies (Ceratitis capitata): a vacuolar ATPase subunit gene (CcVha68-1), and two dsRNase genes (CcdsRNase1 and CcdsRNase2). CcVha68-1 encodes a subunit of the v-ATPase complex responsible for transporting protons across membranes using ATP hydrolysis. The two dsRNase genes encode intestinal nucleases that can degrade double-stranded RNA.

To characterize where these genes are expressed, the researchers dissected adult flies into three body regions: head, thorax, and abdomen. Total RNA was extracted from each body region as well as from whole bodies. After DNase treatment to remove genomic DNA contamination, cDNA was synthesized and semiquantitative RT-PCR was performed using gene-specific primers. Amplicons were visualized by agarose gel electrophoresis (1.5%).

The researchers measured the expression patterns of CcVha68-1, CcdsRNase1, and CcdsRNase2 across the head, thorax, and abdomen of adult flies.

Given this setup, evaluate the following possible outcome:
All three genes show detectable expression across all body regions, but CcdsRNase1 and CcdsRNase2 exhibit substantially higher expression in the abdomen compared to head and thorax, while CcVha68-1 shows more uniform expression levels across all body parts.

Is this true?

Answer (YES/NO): NO